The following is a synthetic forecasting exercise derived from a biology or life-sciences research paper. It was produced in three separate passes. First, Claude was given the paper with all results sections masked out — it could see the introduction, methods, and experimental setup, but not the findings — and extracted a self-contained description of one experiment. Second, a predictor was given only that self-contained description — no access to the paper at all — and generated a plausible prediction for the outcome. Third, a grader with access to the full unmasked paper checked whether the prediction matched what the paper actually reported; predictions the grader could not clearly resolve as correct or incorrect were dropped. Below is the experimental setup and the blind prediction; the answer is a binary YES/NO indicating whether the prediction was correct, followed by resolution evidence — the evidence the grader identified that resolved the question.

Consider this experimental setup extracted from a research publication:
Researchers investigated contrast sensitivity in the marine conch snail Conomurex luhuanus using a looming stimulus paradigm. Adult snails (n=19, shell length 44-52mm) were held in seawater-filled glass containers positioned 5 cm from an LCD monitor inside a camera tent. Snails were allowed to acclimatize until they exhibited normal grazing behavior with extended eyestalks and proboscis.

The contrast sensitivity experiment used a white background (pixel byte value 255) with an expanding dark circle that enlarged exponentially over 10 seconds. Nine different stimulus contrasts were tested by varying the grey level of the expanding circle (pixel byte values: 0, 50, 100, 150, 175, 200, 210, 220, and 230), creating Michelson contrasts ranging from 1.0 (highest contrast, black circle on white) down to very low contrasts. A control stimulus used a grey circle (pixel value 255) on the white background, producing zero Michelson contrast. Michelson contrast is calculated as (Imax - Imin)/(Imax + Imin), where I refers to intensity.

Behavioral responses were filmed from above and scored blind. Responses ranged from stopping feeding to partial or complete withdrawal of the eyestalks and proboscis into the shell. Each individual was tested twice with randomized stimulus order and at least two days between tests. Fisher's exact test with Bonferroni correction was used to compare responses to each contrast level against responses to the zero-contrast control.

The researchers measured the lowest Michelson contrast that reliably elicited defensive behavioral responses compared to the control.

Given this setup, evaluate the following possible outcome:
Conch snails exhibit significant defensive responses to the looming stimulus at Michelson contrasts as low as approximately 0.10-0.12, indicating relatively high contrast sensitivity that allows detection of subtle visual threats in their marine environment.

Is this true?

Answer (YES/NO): NO